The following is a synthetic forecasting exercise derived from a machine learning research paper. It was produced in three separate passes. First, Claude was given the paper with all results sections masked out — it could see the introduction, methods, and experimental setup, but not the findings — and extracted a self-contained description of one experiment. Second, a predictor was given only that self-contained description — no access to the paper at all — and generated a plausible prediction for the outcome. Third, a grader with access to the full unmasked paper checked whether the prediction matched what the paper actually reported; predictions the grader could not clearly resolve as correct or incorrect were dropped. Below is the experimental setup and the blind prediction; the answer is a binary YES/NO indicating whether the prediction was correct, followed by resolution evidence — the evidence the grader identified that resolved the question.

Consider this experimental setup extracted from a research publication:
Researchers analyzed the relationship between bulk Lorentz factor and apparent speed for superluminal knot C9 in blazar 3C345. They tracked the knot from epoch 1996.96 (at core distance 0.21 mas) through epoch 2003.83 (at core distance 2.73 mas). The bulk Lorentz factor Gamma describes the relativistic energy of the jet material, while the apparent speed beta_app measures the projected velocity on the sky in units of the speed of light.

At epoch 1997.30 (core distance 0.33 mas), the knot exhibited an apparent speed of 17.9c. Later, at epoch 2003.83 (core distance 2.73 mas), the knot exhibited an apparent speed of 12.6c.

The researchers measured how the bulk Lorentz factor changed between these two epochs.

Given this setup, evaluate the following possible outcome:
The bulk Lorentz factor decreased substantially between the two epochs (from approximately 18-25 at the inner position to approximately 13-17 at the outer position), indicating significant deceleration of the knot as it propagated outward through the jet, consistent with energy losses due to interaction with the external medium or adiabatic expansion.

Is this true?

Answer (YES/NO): NO